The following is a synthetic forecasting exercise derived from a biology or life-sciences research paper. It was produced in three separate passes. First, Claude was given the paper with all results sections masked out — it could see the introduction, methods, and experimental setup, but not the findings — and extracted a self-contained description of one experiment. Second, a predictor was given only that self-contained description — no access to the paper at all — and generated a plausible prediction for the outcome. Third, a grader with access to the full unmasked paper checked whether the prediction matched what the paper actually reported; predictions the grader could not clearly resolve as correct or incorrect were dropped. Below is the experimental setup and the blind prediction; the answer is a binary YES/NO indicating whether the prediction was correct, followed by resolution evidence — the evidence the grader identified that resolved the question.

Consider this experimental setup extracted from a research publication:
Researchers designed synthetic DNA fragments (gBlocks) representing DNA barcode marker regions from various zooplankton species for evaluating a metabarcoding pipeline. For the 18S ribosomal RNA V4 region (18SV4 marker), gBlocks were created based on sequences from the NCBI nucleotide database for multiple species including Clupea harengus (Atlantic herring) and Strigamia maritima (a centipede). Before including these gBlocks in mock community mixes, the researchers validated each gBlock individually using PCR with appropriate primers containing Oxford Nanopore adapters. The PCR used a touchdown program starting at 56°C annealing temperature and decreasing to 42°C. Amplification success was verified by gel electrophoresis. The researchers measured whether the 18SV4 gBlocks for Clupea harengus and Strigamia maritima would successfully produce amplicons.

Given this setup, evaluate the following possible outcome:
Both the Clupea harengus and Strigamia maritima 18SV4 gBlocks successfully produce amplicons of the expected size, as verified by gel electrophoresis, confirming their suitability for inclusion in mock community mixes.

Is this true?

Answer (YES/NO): NO